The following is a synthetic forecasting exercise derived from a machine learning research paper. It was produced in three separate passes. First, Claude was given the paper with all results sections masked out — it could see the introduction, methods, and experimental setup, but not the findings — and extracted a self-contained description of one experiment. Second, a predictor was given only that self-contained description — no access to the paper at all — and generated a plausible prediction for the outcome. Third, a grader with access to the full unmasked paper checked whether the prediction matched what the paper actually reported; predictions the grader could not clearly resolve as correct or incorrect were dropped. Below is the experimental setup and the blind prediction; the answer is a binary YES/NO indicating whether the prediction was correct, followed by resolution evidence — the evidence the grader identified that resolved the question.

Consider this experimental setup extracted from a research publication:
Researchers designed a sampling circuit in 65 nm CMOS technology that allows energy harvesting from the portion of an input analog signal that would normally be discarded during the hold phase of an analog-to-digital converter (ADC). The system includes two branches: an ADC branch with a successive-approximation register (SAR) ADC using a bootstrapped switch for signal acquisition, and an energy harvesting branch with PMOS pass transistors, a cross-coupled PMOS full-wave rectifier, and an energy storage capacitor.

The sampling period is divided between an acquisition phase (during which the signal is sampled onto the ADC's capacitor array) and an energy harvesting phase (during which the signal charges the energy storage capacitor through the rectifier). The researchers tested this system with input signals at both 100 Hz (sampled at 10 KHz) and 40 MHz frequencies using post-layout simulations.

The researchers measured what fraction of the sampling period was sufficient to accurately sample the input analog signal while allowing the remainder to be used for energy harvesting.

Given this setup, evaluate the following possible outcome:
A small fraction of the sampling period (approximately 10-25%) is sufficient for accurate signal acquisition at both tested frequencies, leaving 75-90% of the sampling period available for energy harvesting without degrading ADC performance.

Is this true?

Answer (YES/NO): YES